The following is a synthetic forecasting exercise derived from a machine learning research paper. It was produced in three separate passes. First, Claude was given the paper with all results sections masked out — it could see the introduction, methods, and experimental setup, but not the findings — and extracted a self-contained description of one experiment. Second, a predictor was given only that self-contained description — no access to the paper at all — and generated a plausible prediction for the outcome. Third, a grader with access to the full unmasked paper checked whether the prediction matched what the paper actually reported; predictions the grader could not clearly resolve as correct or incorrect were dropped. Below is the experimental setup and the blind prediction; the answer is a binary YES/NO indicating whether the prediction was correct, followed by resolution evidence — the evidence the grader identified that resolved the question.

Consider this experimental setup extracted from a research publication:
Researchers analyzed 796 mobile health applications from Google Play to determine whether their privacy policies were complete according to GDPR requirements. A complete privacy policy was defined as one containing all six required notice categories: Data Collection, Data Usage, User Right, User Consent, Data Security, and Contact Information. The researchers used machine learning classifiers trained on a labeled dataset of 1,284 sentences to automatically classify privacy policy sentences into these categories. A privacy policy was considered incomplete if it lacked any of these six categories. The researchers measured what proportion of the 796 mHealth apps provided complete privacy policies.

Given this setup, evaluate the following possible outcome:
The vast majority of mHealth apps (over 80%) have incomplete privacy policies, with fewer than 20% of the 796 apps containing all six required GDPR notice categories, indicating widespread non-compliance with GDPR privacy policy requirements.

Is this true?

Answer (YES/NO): NO